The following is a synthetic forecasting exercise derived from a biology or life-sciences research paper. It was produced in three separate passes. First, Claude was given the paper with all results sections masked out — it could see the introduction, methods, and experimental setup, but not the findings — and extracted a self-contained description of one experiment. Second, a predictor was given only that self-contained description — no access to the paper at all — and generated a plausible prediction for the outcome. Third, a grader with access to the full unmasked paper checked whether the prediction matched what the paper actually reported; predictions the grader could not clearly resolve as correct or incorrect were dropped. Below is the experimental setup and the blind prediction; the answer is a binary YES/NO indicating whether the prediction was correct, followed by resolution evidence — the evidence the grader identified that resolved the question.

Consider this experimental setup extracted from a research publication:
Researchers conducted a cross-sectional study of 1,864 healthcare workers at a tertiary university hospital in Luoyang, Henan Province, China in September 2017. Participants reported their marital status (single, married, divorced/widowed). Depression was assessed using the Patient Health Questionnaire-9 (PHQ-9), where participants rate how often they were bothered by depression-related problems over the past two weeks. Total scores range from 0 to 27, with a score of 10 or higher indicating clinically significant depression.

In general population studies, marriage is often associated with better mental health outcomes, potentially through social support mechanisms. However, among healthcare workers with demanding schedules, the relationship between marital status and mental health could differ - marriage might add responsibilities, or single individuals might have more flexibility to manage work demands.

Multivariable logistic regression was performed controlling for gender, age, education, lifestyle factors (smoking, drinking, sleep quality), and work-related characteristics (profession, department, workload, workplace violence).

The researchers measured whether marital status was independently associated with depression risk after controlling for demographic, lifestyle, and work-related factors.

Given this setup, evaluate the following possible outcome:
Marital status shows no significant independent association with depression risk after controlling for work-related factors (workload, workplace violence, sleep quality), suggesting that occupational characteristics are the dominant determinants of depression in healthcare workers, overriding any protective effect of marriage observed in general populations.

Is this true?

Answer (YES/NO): YES